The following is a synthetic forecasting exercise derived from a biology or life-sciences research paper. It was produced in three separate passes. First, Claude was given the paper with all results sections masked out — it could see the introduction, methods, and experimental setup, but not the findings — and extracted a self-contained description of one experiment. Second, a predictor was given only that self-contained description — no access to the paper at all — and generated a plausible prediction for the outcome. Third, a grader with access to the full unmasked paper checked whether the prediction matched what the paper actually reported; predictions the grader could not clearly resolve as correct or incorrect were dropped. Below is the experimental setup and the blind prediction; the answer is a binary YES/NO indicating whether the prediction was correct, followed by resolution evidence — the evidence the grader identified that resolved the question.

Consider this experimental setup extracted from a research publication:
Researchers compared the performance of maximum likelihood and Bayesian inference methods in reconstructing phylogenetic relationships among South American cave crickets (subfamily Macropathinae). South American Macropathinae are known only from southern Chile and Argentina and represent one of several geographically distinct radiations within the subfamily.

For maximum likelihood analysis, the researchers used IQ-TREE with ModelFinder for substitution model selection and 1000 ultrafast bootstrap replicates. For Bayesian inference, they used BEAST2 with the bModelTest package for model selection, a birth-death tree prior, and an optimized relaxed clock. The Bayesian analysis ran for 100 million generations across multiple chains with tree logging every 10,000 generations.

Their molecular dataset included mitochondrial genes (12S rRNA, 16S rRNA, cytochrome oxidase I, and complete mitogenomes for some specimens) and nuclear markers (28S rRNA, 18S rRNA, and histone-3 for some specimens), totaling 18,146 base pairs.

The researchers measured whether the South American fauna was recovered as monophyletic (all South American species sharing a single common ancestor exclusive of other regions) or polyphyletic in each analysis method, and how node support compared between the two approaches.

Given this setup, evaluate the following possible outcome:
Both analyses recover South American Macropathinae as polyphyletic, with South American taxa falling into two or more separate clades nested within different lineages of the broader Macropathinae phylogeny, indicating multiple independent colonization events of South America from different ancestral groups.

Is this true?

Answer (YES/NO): NO